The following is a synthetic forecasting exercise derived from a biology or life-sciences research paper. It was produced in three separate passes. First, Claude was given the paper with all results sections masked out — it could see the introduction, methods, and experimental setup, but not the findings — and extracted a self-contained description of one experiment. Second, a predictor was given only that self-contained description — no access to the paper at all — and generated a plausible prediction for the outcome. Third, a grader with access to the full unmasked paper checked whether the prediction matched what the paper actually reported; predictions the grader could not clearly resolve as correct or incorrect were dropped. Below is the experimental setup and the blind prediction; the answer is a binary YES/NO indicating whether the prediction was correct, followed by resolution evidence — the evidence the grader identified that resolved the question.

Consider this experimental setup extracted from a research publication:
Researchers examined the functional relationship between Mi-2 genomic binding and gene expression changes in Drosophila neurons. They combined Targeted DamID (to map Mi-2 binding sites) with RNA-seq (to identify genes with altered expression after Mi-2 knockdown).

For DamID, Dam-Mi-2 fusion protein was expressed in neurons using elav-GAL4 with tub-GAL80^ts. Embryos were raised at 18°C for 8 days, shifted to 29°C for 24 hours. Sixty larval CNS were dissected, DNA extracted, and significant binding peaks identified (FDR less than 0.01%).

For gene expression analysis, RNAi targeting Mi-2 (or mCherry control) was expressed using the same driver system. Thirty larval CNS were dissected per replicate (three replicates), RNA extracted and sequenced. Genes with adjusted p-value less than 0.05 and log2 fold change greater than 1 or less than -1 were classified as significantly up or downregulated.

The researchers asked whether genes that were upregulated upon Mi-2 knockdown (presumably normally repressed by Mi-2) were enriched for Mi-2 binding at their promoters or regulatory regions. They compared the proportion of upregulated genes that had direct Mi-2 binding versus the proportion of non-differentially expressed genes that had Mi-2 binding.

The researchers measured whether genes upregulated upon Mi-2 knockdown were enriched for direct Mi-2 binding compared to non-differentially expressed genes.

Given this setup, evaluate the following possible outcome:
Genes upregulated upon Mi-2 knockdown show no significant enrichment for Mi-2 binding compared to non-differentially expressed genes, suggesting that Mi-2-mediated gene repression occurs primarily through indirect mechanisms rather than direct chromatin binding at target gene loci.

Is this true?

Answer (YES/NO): NO